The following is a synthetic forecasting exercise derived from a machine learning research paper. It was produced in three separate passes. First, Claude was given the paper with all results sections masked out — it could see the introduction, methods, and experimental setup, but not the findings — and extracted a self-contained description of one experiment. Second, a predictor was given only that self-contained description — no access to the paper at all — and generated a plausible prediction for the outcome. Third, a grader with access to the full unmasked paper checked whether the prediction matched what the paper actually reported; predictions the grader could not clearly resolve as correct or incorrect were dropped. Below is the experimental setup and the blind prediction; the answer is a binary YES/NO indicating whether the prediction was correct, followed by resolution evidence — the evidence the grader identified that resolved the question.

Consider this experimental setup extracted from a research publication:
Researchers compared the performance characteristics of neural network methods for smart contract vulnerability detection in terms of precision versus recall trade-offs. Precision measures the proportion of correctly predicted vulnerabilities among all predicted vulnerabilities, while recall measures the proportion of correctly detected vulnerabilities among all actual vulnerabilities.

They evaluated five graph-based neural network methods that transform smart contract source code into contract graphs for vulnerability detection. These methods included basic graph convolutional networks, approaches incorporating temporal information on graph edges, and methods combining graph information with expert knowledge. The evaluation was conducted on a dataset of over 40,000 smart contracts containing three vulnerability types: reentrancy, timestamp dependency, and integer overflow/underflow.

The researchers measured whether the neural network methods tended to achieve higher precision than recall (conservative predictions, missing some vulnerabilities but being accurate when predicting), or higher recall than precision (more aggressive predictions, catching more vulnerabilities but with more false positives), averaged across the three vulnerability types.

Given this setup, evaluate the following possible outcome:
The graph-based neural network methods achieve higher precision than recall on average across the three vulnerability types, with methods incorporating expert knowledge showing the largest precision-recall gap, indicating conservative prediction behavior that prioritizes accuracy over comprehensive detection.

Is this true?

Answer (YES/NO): NO